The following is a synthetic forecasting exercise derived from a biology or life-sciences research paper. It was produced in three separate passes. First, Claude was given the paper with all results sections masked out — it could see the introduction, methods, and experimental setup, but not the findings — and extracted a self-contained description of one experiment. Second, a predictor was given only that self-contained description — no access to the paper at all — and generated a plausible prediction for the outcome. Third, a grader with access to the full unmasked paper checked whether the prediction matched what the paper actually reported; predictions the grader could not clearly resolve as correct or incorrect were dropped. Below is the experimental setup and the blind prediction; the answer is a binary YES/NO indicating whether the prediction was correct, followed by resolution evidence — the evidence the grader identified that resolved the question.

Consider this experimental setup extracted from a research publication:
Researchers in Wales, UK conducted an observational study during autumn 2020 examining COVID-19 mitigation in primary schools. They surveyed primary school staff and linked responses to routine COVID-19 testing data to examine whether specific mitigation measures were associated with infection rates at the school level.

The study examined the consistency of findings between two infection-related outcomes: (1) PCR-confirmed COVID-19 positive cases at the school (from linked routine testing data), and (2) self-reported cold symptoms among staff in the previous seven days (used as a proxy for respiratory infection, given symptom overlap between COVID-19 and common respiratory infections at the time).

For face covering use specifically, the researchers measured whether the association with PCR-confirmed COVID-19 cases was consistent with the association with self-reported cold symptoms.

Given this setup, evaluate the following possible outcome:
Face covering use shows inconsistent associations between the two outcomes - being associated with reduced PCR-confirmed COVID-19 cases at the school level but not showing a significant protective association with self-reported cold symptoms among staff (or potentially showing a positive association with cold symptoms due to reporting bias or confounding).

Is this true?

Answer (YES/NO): NO